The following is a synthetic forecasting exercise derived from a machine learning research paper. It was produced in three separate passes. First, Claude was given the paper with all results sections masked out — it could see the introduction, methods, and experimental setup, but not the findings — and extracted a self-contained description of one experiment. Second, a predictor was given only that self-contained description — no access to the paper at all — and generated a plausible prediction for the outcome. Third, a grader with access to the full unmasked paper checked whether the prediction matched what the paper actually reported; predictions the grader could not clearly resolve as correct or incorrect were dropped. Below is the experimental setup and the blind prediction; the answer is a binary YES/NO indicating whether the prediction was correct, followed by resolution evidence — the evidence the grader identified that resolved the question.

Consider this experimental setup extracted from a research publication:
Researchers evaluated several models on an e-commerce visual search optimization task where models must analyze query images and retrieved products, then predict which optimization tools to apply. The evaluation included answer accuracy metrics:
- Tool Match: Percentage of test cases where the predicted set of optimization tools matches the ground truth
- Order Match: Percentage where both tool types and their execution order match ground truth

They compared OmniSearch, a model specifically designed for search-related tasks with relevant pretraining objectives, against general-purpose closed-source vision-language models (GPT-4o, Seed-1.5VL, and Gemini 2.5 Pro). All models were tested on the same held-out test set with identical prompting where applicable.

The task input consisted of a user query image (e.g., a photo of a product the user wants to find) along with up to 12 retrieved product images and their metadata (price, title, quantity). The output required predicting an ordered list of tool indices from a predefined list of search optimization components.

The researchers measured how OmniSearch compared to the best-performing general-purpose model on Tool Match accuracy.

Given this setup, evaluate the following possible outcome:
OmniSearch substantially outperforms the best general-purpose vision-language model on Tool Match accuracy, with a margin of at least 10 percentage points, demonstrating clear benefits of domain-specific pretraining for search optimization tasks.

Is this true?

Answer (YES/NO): NO